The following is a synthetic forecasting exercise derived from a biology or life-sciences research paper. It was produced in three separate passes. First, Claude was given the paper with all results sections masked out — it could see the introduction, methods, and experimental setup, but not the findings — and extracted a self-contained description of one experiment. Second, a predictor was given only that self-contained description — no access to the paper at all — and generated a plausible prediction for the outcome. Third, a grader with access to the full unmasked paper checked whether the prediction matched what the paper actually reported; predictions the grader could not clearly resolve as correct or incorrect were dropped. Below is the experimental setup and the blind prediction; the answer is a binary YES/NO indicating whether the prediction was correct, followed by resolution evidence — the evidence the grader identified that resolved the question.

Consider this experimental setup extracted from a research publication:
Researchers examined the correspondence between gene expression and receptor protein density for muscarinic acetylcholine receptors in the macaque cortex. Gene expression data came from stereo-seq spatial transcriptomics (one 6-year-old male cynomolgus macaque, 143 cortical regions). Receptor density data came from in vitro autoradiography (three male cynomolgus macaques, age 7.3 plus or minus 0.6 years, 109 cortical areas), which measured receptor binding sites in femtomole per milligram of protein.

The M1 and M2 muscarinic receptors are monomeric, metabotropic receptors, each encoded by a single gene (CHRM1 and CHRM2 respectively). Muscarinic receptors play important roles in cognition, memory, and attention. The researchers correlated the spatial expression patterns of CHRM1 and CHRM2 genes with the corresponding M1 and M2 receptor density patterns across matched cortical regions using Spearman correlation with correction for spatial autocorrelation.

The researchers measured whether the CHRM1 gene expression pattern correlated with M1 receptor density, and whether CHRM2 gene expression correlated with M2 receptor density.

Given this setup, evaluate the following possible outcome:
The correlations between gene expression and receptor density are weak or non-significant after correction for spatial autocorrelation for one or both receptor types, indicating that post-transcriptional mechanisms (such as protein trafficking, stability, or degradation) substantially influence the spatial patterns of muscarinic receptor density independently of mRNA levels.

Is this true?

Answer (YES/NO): YES